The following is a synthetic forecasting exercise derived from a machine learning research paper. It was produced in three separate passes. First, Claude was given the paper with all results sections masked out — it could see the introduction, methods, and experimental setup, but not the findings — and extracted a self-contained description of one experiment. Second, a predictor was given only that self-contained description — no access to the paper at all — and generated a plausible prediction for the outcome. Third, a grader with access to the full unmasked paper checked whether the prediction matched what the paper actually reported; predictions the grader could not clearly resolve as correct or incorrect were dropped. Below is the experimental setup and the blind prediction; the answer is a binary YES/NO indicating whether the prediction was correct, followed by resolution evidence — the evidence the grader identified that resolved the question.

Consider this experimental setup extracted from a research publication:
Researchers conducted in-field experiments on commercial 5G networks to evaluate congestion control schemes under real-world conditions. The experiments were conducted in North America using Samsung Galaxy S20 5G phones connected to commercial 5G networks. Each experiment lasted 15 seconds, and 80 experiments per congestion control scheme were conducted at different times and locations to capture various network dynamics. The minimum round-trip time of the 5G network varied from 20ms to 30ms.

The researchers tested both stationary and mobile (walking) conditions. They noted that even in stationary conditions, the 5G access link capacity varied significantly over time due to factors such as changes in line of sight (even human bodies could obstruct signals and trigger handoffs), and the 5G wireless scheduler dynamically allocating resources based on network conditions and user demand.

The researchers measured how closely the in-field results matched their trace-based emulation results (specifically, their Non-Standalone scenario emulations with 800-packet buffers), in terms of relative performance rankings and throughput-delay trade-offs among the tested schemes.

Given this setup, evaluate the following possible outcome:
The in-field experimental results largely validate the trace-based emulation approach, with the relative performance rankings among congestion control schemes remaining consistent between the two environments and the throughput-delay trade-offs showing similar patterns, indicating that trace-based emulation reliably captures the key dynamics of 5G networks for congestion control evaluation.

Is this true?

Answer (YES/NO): YES